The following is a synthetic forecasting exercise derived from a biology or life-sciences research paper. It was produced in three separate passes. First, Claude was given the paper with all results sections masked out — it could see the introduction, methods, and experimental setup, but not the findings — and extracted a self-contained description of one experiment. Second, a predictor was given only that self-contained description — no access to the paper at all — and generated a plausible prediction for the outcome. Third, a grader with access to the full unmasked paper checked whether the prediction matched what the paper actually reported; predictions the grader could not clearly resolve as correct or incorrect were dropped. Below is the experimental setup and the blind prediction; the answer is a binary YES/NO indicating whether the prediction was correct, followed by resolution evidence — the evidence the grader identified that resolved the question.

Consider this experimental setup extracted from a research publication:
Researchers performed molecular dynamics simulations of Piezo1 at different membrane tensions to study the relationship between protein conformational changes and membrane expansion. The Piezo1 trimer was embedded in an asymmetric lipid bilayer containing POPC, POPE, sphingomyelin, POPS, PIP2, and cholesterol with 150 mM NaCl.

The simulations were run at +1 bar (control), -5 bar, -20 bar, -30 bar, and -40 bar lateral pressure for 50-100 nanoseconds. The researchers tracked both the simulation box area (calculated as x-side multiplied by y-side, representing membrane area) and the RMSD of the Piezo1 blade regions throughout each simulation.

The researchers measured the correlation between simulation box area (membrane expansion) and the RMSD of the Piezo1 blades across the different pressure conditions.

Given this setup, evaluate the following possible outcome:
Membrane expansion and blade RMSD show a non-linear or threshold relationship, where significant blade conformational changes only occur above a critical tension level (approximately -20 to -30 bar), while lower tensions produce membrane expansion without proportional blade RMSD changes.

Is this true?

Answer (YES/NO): NO